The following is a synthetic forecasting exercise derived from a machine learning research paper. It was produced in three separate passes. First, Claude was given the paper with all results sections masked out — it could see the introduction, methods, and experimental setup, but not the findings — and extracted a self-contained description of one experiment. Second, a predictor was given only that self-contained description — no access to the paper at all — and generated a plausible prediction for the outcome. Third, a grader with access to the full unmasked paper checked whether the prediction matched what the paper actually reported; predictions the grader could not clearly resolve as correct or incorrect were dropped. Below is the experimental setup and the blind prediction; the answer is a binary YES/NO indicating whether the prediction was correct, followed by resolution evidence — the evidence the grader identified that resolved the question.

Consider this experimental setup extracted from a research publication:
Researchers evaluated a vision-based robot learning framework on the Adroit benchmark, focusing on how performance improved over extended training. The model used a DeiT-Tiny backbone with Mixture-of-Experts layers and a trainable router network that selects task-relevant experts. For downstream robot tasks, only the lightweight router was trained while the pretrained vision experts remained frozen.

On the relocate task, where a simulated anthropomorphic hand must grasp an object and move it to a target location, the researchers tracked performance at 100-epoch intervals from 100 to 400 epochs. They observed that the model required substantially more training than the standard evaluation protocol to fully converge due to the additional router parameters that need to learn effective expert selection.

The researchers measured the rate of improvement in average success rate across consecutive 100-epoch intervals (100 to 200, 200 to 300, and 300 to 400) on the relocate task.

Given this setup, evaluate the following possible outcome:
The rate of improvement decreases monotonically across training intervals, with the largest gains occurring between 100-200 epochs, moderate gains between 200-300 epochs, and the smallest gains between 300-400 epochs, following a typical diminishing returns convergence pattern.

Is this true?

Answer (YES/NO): NO